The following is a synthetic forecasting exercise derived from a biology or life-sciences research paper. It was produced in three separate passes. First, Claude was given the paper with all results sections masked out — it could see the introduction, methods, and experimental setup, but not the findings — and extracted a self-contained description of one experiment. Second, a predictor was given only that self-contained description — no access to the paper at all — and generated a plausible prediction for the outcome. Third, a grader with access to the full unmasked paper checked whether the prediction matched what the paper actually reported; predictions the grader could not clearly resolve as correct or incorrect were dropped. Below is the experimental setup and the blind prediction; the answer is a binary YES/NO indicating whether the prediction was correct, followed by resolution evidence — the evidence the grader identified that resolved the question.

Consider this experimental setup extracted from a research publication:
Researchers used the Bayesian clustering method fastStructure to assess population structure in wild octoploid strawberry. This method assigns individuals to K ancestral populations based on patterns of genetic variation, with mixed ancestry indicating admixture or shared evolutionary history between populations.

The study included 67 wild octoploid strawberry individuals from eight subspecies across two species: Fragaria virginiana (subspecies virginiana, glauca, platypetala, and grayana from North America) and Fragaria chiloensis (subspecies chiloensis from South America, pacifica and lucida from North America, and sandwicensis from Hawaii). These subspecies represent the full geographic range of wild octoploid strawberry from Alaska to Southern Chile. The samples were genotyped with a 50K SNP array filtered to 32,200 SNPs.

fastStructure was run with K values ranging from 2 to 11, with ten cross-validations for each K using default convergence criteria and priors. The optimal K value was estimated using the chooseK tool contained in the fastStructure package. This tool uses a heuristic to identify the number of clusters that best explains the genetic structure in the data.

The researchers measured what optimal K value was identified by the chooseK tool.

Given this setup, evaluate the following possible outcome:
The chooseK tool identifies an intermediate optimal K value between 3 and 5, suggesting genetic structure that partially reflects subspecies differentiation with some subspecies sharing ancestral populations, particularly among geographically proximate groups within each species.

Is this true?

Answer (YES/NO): YES